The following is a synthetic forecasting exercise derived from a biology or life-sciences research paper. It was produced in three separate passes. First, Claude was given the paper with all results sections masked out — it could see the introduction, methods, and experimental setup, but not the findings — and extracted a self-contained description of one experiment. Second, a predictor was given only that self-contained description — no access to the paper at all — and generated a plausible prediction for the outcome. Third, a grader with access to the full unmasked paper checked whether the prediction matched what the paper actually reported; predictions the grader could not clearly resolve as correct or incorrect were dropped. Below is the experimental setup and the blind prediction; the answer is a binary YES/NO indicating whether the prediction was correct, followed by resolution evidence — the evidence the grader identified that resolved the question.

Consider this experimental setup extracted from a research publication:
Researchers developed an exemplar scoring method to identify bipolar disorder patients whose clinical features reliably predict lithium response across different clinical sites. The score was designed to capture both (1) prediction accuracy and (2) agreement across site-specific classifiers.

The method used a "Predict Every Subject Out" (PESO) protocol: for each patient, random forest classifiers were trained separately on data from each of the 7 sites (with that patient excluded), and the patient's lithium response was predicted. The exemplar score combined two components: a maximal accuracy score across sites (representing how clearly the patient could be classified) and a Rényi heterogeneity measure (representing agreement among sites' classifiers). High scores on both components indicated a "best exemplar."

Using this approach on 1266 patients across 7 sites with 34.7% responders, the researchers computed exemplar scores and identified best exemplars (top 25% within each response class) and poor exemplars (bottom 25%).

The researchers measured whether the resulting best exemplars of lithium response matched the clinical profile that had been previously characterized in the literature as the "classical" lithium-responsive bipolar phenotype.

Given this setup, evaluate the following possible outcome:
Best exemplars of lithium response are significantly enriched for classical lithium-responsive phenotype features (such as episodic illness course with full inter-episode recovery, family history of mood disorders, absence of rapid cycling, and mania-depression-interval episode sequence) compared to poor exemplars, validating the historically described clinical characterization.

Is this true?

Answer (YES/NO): YES